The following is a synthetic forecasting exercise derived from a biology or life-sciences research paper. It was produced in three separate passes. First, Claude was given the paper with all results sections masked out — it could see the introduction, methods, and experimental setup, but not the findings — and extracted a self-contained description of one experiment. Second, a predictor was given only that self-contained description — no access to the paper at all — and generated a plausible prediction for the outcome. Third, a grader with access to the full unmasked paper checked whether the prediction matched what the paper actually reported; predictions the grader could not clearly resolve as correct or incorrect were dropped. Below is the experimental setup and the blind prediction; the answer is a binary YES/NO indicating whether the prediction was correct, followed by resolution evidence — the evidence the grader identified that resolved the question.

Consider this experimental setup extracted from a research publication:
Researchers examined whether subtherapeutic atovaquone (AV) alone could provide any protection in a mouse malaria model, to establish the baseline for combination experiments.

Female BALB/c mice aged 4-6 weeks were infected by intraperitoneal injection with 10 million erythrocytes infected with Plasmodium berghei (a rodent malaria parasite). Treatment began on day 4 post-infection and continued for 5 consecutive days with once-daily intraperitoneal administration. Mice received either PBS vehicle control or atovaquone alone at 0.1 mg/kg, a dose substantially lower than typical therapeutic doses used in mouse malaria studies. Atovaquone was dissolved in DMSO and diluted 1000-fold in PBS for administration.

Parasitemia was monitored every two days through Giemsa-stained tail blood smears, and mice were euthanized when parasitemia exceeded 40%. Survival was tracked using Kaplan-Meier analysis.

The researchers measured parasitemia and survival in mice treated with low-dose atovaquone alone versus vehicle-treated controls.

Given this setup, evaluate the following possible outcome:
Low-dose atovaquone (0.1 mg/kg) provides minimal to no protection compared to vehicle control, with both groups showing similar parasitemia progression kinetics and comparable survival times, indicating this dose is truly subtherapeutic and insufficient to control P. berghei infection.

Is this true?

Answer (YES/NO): NO